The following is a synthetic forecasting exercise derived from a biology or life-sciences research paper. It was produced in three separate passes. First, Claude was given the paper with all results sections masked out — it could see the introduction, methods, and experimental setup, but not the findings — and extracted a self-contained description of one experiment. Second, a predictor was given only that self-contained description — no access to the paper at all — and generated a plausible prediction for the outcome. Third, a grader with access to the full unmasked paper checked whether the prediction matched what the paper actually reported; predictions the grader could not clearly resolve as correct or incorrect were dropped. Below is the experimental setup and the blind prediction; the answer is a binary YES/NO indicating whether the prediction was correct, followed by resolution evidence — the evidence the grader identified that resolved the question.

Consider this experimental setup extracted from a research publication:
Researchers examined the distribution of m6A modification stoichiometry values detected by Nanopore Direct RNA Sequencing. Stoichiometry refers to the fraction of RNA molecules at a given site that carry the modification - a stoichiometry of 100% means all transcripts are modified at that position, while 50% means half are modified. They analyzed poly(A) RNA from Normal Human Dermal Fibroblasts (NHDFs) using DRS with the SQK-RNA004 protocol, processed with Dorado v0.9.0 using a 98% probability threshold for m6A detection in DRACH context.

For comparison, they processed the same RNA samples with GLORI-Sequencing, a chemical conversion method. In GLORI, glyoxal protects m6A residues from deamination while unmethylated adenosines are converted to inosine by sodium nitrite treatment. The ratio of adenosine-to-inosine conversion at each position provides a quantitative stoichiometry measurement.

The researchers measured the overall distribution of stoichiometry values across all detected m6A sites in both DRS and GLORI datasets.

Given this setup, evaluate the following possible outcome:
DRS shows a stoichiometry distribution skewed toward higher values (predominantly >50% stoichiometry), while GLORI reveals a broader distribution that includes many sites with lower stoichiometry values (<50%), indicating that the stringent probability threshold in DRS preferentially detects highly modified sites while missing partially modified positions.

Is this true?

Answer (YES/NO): NO